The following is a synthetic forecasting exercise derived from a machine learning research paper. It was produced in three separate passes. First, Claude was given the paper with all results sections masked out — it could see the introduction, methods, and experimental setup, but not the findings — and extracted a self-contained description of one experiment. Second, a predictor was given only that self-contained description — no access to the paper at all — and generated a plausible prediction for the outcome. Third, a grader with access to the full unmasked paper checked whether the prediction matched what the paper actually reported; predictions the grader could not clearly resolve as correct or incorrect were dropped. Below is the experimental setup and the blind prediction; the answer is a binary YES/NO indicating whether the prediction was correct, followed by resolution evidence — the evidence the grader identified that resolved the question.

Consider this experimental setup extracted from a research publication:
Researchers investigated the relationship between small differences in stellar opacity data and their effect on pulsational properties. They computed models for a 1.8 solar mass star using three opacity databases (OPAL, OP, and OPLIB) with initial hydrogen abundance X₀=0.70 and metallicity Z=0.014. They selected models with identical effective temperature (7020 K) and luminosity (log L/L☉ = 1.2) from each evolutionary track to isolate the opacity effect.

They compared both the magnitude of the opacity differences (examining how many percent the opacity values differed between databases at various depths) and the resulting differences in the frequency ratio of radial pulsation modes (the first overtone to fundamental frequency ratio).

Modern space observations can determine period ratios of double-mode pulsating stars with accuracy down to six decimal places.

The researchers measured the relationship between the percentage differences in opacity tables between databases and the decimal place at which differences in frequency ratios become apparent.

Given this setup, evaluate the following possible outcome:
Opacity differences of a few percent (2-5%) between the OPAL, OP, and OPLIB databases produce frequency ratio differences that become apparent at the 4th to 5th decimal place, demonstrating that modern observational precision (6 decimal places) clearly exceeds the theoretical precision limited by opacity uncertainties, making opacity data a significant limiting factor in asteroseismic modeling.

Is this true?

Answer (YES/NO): NO